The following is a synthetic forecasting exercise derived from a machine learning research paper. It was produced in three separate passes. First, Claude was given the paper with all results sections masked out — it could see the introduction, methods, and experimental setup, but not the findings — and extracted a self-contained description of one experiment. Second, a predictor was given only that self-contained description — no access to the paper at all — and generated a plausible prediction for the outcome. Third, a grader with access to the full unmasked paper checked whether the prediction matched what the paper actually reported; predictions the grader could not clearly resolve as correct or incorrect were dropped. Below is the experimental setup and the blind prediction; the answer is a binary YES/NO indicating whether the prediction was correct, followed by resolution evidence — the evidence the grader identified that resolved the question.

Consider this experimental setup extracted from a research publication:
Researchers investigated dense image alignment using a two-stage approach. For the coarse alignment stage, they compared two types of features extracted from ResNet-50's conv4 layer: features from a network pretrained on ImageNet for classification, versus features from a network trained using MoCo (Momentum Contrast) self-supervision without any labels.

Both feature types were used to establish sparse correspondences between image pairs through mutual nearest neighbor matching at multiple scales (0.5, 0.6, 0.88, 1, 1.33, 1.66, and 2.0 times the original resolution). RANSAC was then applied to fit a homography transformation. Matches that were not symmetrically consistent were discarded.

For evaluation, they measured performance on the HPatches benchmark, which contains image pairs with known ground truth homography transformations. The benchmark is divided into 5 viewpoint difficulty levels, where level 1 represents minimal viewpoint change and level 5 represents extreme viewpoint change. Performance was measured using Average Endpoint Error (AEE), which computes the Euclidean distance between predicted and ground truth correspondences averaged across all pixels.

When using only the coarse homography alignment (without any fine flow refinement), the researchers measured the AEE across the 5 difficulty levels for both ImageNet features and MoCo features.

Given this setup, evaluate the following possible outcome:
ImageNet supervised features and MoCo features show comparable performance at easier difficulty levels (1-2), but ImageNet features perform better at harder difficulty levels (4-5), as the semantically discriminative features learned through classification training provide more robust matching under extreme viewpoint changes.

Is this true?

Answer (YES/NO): NO